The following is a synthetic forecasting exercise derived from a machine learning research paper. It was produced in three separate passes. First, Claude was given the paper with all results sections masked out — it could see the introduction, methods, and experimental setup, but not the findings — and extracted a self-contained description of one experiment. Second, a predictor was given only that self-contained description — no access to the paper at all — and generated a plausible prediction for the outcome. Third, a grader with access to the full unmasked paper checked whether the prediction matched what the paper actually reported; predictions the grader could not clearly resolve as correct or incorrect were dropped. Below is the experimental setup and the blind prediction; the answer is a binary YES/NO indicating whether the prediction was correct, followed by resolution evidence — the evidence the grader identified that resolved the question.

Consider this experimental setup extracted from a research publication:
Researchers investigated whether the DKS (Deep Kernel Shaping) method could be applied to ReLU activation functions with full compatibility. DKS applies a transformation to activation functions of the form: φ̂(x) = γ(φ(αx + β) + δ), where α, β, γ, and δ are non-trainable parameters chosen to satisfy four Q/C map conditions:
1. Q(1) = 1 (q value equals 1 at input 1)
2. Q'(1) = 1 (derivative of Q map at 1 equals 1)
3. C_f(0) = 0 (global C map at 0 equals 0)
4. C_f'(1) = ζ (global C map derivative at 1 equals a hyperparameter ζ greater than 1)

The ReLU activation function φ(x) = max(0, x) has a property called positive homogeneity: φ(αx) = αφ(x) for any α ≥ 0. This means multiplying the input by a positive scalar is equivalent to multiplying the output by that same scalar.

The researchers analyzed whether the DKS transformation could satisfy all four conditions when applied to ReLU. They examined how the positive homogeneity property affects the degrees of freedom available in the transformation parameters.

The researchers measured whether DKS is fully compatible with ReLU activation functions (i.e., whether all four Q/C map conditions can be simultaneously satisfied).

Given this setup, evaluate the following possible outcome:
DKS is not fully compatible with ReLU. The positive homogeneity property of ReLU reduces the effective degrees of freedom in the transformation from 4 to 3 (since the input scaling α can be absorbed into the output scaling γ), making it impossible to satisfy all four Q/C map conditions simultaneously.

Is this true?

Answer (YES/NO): YES